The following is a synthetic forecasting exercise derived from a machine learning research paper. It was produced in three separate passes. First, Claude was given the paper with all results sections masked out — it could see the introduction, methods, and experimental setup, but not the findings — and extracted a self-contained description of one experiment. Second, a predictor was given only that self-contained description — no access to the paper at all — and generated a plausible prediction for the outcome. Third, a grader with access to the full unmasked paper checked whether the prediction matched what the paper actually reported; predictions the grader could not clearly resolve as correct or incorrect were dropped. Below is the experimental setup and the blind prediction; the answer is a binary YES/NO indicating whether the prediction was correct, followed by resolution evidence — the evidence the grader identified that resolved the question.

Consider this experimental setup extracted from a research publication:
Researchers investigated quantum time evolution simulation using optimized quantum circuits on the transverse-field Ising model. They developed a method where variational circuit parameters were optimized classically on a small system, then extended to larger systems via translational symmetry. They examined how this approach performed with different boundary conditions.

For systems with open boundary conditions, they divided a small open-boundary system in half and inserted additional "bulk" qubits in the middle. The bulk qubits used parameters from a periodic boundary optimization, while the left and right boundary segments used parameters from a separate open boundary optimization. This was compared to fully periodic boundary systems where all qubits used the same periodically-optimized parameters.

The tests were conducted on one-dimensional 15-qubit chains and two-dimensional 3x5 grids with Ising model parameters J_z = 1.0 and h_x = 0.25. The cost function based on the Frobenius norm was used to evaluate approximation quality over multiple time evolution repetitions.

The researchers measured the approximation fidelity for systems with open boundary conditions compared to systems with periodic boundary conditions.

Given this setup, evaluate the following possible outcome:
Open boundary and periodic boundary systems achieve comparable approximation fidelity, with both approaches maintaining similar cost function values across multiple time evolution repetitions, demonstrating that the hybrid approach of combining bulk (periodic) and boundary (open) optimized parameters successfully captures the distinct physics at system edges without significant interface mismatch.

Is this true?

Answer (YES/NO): NO